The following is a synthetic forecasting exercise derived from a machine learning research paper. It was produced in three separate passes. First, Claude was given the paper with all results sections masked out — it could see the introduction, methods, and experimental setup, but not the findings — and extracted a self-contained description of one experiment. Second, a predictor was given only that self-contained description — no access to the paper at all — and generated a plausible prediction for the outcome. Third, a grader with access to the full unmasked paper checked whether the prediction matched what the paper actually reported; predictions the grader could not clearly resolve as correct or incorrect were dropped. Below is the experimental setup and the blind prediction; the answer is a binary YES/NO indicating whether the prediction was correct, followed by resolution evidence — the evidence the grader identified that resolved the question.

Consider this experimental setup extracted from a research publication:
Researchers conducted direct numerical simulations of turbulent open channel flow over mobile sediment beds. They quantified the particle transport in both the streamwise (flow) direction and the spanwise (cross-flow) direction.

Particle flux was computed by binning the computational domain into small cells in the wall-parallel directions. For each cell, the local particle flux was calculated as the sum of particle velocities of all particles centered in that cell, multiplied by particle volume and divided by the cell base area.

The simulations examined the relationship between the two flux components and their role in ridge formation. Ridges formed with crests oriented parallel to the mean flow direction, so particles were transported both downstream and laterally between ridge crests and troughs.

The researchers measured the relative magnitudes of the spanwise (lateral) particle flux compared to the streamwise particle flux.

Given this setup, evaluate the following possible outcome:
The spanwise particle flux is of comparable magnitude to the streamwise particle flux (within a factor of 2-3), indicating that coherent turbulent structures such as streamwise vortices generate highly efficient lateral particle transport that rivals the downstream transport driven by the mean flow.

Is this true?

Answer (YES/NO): NO